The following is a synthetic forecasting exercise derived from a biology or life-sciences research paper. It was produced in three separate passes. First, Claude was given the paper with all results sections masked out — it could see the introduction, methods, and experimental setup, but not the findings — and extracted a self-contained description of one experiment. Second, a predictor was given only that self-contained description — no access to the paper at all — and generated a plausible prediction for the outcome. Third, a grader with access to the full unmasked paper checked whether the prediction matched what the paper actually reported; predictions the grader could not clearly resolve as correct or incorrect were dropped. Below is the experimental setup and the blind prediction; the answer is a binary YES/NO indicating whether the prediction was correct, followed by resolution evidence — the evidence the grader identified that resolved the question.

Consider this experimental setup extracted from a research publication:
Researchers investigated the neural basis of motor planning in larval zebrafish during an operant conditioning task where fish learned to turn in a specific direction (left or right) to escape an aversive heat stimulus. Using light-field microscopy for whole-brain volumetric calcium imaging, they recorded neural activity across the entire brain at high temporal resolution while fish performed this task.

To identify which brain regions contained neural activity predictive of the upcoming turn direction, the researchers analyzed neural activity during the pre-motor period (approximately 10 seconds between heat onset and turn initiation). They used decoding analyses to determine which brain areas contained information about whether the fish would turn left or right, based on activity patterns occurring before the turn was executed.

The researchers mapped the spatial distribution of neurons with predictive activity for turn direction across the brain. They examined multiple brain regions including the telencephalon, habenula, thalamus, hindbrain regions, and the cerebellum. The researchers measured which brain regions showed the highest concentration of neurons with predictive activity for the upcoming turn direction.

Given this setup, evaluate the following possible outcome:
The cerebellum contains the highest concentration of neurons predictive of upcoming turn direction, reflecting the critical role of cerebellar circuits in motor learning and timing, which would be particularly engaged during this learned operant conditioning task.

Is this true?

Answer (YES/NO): YES